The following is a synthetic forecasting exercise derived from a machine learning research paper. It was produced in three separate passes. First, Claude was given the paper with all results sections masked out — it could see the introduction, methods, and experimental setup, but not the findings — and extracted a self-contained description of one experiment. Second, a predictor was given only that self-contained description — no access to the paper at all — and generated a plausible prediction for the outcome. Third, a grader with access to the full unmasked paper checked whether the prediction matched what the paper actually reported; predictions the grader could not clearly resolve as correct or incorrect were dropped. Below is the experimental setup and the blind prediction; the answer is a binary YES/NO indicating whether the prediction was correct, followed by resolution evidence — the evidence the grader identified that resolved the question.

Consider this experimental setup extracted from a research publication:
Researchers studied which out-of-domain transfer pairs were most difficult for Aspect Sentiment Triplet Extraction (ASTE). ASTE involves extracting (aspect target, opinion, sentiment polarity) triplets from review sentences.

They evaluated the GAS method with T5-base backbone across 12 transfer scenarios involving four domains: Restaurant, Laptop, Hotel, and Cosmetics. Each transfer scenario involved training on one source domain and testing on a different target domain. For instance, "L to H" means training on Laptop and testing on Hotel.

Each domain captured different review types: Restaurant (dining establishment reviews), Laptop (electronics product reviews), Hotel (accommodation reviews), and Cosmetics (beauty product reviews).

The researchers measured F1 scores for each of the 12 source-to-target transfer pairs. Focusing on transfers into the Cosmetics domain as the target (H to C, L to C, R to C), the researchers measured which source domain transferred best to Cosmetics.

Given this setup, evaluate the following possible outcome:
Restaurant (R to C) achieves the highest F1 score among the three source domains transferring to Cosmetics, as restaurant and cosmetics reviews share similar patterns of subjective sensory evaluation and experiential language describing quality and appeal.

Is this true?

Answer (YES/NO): NO